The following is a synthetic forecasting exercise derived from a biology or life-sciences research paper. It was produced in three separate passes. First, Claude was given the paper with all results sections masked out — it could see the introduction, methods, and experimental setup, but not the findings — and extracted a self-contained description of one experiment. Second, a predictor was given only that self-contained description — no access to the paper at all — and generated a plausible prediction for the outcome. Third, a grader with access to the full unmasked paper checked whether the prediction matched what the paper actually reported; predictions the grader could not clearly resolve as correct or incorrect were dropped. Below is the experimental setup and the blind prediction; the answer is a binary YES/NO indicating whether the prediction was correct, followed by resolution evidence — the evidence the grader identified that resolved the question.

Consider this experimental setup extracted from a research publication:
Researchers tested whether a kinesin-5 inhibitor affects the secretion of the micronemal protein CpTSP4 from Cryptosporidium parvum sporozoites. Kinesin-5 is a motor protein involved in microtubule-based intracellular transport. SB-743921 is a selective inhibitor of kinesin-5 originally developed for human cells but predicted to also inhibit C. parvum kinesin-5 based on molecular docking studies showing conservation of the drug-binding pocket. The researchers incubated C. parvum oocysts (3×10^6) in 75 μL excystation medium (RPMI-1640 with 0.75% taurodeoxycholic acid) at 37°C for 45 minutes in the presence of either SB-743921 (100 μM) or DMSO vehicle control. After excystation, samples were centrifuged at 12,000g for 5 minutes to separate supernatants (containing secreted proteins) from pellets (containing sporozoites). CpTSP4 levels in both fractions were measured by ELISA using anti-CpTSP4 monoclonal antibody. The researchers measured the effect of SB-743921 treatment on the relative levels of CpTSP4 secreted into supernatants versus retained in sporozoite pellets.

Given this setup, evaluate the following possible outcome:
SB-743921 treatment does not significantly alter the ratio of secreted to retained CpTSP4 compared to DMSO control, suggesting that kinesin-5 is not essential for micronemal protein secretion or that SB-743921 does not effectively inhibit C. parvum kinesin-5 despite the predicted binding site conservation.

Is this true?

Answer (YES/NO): NO